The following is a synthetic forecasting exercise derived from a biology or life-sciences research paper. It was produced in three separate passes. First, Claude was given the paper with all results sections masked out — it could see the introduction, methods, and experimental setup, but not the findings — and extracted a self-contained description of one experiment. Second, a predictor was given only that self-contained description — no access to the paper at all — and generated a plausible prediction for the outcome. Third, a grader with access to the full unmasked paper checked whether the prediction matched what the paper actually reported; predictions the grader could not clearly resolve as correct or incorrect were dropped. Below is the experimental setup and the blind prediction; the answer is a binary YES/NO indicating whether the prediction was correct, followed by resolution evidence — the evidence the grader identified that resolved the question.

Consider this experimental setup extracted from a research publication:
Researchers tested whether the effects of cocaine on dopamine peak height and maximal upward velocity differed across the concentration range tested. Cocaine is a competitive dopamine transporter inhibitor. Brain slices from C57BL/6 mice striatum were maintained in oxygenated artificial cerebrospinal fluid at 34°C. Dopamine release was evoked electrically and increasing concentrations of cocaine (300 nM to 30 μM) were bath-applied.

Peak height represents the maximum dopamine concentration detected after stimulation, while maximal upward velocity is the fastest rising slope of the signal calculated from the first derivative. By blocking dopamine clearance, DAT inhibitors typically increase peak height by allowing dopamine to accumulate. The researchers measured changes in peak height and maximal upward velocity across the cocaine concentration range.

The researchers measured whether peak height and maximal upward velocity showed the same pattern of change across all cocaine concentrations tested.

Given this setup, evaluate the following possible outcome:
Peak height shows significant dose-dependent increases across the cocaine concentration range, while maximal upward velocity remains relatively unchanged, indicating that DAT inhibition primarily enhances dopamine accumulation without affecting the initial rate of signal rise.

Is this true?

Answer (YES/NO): NO